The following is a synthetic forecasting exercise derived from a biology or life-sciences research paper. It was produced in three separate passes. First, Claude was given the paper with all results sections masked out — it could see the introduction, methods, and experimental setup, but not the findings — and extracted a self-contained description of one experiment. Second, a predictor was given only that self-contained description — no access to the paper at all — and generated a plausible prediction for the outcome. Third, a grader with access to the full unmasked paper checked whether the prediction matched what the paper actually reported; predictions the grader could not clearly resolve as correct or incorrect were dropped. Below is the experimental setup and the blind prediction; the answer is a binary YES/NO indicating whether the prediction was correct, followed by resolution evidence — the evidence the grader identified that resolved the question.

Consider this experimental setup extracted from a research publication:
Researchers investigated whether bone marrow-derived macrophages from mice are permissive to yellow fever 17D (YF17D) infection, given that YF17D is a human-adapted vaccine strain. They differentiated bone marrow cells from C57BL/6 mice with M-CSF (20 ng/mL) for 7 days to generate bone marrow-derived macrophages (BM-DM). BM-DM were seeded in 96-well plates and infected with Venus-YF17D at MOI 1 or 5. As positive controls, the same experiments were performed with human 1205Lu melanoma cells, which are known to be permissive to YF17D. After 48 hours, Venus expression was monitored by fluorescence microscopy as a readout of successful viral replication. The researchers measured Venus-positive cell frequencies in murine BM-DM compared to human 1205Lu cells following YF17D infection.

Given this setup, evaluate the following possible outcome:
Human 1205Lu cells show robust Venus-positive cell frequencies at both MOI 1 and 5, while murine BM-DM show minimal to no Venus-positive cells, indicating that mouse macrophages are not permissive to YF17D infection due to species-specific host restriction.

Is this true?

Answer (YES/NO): NO